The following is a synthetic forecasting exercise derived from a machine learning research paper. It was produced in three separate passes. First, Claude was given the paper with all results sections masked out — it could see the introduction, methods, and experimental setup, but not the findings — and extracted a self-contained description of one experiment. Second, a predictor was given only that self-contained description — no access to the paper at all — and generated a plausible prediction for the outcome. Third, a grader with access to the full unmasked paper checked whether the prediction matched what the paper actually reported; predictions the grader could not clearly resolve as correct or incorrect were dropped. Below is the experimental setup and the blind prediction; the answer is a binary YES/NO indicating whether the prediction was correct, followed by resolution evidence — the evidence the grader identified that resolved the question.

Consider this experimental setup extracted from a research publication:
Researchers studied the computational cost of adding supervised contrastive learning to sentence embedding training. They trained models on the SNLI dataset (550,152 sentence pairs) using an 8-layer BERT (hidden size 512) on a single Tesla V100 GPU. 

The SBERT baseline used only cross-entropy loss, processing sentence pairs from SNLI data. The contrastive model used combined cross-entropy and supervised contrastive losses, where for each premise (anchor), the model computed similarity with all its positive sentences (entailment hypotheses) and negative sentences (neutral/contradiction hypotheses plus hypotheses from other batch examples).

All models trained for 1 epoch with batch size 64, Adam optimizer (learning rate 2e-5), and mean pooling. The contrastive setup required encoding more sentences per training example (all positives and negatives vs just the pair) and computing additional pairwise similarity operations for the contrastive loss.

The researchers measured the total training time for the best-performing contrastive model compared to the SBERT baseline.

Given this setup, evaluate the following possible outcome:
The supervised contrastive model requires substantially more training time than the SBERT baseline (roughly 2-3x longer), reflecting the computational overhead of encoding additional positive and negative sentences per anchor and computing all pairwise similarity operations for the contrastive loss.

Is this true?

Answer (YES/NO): NO